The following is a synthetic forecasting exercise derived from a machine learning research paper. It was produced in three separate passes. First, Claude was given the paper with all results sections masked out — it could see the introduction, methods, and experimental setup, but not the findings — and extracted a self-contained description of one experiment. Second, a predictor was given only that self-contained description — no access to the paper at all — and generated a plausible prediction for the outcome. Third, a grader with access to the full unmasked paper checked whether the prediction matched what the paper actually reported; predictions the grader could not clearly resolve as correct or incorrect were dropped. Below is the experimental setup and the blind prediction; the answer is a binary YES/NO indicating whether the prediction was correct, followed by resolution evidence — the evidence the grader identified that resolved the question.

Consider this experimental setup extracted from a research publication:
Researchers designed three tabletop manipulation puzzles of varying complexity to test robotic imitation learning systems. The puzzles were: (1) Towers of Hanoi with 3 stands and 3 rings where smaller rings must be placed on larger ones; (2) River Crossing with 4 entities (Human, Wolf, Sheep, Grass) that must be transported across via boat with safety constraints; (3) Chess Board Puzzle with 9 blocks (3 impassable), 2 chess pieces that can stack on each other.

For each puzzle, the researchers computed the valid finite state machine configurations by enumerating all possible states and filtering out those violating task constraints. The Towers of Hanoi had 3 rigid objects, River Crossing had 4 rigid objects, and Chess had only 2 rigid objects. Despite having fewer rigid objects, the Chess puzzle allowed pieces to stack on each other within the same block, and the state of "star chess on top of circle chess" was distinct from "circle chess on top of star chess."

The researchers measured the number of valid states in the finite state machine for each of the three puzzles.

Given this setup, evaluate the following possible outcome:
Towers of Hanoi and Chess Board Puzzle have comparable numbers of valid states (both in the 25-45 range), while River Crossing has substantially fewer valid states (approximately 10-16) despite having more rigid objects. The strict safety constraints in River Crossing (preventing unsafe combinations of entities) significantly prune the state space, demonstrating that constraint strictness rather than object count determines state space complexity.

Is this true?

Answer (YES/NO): NO